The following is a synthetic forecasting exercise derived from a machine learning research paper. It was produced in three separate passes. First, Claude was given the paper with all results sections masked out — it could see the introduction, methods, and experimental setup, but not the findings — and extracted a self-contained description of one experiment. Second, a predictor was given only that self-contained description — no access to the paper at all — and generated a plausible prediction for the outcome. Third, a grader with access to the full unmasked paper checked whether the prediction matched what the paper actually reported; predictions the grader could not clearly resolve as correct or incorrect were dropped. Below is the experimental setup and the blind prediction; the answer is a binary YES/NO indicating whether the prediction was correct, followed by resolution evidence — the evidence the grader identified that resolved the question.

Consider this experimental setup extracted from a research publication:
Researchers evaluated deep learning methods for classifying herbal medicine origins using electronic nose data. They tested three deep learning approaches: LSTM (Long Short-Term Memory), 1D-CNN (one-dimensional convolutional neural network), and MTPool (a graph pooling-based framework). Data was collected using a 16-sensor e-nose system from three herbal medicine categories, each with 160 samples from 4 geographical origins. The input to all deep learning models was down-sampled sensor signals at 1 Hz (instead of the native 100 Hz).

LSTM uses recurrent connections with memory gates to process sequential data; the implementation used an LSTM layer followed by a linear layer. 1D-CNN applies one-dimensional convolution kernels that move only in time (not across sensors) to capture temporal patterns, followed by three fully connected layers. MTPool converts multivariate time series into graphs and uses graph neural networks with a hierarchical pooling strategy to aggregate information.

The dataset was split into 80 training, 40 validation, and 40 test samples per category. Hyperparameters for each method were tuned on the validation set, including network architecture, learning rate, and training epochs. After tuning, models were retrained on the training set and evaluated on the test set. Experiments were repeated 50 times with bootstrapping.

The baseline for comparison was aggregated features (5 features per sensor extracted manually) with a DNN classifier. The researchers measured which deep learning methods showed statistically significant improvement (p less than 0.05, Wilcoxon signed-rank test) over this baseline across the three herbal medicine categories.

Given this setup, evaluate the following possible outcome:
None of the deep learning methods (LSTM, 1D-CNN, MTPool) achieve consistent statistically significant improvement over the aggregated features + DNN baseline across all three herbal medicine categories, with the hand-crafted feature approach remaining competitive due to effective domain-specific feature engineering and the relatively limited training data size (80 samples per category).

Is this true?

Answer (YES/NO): YES